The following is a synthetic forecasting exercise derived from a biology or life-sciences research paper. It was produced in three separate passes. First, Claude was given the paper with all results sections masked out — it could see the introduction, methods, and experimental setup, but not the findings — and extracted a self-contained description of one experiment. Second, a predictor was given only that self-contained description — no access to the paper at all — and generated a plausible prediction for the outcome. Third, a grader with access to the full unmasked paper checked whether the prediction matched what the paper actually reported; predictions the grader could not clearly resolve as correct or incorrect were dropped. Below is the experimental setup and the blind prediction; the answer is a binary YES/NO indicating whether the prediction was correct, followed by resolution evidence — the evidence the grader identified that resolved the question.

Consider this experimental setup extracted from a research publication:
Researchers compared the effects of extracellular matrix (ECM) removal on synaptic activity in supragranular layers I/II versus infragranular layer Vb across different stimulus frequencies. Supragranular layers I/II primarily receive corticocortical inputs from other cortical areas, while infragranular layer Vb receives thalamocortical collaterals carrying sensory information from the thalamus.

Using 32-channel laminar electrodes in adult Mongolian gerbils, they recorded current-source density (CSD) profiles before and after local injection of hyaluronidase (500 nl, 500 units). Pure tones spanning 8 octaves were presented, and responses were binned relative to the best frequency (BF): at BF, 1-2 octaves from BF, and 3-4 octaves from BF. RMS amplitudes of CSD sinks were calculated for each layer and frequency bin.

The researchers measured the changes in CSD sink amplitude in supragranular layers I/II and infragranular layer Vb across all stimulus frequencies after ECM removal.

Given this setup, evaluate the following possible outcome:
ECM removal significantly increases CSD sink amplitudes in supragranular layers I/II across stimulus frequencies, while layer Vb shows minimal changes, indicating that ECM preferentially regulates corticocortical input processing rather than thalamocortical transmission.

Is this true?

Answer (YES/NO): NO